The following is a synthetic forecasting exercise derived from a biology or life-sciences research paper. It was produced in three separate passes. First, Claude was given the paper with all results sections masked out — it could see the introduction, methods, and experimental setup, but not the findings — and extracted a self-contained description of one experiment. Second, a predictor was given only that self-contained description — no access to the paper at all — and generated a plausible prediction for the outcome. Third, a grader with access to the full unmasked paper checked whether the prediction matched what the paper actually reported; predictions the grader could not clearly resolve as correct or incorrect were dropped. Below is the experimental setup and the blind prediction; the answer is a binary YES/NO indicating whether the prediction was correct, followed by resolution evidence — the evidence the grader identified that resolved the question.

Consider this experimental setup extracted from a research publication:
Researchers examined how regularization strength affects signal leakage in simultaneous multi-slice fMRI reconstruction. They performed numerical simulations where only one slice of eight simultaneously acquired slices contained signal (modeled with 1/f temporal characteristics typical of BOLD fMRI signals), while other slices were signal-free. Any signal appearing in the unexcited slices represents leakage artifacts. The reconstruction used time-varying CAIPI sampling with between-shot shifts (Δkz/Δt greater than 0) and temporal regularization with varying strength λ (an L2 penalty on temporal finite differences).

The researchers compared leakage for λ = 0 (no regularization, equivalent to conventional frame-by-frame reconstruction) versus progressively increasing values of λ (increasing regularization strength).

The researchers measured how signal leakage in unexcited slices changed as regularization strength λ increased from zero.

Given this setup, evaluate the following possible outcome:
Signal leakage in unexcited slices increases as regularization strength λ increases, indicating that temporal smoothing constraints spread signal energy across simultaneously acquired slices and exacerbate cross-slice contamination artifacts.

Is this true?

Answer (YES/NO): YES